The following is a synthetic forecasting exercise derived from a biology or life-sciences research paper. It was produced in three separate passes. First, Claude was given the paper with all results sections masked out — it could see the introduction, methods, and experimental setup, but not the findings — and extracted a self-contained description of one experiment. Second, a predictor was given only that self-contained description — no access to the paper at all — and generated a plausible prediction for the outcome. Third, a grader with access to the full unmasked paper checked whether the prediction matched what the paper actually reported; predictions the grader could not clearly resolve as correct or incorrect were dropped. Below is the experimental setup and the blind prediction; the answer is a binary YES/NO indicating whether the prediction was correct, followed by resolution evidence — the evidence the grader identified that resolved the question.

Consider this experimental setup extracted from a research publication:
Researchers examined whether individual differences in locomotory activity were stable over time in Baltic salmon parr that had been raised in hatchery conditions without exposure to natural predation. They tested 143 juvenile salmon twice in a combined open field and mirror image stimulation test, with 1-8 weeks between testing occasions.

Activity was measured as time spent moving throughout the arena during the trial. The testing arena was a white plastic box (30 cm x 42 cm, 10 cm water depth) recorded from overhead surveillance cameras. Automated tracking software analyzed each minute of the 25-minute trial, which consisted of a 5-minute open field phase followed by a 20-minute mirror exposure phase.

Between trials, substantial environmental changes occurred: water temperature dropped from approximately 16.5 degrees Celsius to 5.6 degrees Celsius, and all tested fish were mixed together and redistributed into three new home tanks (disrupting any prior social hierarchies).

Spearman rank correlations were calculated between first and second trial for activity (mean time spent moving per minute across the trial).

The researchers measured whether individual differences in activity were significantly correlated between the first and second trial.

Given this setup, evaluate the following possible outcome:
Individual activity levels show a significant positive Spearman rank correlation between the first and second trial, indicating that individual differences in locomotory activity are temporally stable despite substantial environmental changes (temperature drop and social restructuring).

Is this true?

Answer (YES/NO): YES